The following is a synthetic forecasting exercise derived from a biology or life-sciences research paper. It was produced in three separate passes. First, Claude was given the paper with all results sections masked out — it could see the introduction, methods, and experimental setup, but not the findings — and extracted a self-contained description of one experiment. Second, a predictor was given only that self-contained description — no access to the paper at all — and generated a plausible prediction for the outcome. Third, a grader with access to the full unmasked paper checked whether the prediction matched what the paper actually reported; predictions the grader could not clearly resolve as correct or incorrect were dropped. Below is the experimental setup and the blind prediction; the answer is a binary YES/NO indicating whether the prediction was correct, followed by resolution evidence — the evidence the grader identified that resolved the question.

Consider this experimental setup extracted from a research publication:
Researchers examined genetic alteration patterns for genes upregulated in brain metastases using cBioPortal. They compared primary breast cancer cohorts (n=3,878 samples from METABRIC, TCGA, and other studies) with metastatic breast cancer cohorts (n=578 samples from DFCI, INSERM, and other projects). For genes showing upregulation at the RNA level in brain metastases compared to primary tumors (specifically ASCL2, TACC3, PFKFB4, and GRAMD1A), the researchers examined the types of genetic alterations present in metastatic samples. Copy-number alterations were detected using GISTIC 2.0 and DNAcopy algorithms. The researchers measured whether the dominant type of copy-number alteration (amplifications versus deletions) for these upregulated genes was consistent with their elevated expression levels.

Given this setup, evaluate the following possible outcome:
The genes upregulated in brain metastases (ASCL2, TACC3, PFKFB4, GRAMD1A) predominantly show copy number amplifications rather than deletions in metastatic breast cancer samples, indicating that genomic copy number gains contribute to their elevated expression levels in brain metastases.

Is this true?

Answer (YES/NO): YES